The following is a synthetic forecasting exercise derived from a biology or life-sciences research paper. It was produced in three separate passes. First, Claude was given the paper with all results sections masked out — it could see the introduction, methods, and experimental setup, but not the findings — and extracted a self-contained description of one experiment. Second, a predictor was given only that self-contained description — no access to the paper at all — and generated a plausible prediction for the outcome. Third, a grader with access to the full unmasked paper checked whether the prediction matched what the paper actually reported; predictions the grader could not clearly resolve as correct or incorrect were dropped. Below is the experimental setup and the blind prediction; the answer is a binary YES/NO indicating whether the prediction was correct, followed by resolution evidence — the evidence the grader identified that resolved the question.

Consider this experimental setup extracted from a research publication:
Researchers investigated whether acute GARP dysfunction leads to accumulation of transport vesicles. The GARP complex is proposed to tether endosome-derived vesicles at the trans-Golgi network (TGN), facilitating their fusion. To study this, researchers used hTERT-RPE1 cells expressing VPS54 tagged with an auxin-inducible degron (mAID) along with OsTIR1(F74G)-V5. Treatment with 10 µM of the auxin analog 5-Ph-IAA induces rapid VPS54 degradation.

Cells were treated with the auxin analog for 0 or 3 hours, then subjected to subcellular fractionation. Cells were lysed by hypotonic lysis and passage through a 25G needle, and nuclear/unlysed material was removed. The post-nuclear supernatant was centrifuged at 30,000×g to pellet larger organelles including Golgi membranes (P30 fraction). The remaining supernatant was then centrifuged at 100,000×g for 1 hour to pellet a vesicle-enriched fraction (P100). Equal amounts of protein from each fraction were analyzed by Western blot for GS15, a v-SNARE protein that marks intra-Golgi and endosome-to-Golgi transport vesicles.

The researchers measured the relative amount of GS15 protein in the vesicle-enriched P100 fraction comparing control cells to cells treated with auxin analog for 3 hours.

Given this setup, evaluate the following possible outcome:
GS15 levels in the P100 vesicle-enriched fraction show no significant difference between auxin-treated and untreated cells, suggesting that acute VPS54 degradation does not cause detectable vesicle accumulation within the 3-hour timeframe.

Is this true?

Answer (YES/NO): NO